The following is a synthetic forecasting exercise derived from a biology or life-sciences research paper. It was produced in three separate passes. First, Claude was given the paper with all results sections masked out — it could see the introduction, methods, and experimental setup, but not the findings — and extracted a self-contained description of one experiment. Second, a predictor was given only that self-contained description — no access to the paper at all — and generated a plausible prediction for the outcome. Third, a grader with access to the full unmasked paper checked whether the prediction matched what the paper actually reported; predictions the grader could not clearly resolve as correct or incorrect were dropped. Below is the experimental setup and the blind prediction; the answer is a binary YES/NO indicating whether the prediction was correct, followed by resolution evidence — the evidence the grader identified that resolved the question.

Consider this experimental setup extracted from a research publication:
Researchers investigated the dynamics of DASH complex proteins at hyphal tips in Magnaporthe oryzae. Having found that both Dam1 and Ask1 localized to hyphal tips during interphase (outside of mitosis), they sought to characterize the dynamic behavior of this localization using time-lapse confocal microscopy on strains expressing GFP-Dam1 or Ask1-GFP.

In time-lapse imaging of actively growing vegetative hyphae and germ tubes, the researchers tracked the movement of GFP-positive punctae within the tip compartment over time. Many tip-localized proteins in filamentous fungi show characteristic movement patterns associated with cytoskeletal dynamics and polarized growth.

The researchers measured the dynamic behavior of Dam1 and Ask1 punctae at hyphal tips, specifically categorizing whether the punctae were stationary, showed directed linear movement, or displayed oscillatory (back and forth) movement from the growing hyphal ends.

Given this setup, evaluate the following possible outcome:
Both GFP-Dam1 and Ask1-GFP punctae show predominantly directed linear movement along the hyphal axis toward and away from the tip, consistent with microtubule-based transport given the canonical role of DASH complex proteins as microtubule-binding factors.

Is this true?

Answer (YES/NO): NO